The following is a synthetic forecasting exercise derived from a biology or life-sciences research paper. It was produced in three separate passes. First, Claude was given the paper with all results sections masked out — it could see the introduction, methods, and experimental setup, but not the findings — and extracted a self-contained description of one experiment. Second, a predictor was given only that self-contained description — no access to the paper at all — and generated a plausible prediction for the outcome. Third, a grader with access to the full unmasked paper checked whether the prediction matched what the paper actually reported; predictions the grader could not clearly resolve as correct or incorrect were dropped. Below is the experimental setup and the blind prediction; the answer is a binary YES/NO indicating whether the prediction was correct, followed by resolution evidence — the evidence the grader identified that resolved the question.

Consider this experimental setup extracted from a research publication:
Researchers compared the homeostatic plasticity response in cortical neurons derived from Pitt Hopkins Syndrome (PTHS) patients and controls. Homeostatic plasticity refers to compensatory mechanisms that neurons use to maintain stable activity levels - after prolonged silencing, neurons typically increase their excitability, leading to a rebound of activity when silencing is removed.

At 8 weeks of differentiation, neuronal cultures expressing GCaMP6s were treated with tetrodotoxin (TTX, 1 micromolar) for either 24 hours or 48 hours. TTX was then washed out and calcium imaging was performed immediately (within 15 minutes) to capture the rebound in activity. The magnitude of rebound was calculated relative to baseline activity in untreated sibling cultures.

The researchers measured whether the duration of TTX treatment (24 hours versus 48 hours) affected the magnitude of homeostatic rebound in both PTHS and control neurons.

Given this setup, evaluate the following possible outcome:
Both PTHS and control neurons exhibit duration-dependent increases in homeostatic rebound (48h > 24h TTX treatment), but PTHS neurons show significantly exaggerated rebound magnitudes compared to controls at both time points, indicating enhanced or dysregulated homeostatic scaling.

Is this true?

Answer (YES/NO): NO